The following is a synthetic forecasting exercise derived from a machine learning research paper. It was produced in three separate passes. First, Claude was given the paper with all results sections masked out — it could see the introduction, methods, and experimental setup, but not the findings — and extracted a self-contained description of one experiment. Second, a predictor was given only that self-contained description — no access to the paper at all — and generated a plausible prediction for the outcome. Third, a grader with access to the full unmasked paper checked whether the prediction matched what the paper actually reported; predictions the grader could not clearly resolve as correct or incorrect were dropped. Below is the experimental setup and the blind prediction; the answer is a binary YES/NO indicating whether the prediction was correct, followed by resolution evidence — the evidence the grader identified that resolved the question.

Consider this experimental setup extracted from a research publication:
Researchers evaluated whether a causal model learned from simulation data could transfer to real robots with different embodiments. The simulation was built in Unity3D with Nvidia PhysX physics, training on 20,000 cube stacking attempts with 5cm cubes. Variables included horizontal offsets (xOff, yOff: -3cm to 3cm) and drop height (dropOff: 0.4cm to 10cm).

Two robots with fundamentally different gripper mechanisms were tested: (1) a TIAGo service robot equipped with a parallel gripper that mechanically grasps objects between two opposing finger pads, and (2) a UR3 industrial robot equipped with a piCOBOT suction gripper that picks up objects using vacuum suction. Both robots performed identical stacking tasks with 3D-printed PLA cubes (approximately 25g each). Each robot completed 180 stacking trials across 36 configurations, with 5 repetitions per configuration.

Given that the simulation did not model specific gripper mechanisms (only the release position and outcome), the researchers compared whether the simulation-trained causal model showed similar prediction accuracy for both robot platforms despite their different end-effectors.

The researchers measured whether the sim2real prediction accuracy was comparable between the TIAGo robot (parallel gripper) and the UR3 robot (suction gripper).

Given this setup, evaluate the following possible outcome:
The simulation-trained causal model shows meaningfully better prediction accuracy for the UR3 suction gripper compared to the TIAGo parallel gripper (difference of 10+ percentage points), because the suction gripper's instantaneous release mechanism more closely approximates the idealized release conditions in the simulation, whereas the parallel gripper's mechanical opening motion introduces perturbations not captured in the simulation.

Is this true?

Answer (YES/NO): NO